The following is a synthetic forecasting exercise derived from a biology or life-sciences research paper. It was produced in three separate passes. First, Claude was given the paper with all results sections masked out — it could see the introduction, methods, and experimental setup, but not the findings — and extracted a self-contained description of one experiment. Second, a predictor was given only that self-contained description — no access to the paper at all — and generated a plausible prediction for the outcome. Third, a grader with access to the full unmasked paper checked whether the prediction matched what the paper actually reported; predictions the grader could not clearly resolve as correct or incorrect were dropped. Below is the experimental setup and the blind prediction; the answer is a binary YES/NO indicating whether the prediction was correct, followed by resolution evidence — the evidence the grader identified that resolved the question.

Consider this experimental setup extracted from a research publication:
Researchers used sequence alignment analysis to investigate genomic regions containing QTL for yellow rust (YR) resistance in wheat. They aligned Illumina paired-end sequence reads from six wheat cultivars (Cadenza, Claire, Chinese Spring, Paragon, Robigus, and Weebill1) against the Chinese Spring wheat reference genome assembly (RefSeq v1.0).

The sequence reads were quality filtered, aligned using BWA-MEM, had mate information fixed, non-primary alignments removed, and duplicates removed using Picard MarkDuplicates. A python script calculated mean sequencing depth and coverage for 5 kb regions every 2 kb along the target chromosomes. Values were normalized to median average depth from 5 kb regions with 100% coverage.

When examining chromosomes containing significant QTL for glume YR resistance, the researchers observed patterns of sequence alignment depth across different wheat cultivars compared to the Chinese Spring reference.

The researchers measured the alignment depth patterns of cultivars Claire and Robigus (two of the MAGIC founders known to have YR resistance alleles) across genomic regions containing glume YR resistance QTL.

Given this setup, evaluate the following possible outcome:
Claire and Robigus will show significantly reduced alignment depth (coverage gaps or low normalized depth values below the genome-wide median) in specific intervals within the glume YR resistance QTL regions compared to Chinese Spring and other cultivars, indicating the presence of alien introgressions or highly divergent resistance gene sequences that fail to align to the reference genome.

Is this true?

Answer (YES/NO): NO